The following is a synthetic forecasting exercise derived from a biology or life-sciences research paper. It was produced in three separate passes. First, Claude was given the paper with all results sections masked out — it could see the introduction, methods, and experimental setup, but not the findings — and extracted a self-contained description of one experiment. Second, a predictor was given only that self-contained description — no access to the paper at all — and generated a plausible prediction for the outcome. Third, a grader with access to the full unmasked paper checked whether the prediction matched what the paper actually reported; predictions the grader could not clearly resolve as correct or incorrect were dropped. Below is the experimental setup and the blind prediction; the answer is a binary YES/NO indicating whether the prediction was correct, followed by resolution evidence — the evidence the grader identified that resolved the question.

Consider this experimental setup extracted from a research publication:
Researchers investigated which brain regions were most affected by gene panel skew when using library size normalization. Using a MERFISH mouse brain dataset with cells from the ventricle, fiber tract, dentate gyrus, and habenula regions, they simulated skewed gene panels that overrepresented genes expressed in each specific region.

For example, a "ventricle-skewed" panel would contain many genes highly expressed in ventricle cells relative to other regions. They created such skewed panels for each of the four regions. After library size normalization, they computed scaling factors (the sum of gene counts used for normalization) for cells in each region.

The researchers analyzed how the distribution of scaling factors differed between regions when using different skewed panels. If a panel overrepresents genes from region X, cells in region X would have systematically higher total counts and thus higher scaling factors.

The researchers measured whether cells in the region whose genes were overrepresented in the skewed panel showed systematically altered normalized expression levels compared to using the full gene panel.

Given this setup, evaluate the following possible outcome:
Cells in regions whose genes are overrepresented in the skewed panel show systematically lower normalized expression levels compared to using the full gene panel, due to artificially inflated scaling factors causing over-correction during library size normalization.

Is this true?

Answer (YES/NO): YES